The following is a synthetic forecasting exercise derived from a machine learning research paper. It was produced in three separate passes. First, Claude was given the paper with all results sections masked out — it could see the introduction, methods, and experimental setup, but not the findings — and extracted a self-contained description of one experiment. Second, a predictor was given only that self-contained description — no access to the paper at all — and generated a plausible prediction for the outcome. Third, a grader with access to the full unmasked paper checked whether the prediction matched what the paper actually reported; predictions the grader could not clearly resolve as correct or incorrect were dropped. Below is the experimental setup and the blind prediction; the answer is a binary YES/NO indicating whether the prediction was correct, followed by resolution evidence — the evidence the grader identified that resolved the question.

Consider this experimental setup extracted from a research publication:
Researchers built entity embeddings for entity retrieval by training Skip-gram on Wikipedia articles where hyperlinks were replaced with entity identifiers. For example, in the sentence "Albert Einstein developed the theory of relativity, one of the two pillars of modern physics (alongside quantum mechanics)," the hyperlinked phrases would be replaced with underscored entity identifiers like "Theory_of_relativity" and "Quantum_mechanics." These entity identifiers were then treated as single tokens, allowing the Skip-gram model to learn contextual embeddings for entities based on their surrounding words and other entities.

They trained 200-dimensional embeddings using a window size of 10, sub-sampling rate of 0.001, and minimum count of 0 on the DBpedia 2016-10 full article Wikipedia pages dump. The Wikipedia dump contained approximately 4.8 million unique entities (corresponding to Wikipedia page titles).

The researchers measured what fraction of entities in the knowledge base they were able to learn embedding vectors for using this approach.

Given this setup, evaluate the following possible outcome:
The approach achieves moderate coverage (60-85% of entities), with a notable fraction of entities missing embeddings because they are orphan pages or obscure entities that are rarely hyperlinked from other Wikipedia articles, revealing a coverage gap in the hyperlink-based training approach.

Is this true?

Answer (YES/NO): YES